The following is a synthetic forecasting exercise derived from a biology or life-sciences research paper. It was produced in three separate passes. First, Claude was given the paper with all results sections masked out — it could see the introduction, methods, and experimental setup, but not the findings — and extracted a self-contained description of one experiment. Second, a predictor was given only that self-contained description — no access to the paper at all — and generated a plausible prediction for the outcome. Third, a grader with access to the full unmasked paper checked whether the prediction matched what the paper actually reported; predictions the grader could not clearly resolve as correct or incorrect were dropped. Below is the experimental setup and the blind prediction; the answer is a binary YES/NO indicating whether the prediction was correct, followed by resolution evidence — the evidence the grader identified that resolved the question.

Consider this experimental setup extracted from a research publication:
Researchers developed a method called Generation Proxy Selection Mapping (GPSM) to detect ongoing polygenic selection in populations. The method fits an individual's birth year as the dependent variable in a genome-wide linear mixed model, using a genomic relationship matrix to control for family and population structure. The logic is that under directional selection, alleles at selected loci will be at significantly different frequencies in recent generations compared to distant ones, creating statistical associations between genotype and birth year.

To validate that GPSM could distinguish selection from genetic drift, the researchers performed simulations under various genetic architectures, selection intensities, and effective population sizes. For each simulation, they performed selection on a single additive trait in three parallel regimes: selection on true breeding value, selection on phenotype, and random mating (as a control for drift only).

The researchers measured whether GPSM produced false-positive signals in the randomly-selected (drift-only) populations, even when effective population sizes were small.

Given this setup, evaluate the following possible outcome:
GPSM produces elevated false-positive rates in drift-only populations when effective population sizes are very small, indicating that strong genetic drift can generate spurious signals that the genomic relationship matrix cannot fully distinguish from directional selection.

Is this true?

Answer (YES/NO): NO